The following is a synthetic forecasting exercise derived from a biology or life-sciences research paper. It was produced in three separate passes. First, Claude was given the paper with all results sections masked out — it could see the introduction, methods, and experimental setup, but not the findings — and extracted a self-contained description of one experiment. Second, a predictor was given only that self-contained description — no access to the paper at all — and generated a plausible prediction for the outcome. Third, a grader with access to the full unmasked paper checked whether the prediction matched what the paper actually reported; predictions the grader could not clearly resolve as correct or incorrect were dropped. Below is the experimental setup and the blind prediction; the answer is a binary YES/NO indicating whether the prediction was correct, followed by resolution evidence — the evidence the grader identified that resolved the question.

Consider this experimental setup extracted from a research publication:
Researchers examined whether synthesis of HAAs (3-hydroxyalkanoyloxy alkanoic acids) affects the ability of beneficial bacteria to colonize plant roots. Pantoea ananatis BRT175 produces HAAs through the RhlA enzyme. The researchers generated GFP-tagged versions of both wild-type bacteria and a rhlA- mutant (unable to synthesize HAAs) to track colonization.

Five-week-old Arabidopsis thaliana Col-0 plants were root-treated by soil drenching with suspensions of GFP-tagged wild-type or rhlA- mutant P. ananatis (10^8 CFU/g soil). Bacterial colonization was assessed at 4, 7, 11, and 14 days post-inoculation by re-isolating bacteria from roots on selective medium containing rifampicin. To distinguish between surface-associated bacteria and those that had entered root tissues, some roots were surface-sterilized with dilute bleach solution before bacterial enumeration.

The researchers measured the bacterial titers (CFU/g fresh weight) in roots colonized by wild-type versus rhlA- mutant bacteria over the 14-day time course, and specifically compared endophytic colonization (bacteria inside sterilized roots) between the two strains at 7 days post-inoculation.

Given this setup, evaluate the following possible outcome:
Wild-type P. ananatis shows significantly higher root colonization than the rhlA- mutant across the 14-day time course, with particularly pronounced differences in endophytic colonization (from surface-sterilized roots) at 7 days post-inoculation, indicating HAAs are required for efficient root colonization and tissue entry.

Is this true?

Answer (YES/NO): NO